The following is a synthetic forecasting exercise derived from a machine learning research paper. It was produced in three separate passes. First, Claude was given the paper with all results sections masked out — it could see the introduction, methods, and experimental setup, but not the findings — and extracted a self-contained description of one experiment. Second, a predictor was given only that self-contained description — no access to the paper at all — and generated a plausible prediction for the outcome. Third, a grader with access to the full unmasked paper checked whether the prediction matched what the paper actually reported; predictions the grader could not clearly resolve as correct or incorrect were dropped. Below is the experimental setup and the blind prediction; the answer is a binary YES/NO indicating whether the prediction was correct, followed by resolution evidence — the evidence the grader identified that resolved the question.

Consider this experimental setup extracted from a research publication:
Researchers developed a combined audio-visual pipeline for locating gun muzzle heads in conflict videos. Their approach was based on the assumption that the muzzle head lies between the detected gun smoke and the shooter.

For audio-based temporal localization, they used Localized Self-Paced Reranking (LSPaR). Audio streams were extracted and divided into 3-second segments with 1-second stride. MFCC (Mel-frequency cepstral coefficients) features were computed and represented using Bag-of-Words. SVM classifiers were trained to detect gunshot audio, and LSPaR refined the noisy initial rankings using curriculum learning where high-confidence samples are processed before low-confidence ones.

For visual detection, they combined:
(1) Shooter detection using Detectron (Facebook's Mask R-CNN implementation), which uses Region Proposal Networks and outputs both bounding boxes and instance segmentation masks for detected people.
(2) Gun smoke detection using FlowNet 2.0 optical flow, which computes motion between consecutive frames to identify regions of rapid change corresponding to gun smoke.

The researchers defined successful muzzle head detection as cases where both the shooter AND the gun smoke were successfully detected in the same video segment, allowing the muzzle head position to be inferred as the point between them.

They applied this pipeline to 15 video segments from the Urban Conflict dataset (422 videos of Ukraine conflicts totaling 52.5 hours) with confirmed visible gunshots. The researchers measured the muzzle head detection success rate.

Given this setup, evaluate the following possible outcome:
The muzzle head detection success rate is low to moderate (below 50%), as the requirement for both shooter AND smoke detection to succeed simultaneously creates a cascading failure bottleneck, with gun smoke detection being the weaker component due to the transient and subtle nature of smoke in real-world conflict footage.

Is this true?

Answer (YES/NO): NO